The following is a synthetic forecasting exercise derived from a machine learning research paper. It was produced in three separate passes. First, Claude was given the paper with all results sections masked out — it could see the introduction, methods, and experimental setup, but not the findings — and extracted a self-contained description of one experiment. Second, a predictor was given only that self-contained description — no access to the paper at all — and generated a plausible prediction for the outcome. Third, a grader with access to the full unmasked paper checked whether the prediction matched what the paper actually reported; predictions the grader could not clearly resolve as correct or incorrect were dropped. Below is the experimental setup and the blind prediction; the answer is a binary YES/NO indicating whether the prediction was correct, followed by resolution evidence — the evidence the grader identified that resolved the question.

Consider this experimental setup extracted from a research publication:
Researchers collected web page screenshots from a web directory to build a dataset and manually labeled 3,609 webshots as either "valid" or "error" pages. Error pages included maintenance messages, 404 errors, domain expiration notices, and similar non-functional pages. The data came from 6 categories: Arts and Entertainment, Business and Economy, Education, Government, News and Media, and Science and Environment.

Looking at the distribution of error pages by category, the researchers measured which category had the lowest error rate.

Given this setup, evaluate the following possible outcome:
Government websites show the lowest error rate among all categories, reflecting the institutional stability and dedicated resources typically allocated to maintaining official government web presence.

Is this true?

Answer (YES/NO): NO